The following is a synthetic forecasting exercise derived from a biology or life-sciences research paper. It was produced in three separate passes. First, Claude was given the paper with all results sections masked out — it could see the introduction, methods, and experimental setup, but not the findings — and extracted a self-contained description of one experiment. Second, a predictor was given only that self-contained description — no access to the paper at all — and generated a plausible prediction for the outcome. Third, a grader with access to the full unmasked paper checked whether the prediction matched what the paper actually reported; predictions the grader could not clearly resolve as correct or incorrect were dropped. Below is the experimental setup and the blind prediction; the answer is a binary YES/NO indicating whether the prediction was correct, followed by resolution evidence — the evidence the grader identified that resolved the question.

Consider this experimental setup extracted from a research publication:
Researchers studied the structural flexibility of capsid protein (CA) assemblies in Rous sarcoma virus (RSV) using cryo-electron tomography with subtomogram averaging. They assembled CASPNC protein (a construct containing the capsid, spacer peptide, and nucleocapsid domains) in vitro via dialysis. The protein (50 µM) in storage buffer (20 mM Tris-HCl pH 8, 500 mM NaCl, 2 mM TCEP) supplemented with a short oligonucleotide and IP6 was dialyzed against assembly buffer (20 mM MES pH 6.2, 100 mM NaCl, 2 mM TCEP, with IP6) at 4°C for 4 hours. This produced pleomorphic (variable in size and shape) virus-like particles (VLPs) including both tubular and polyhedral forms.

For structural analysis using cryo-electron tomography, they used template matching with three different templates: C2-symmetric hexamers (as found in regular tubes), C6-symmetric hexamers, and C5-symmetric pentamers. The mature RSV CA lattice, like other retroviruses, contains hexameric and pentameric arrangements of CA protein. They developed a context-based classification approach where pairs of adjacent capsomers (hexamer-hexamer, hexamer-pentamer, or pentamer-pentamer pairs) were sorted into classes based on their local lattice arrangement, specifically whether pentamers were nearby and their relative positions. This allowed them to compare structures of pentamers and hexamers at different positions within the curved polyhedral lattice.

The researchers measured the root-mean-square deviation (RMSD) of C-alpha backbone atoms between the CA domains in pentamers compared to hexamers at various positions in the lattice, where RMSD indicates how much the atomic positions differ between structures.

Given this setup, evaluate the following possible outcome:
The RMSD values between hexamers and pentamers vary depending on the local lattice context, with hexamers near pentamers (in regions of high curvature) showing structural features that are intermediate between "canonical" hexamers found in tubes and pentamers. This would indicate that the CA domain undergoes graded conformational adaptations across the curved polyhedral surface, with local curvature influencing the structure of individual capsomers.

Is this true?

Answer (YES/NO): YES